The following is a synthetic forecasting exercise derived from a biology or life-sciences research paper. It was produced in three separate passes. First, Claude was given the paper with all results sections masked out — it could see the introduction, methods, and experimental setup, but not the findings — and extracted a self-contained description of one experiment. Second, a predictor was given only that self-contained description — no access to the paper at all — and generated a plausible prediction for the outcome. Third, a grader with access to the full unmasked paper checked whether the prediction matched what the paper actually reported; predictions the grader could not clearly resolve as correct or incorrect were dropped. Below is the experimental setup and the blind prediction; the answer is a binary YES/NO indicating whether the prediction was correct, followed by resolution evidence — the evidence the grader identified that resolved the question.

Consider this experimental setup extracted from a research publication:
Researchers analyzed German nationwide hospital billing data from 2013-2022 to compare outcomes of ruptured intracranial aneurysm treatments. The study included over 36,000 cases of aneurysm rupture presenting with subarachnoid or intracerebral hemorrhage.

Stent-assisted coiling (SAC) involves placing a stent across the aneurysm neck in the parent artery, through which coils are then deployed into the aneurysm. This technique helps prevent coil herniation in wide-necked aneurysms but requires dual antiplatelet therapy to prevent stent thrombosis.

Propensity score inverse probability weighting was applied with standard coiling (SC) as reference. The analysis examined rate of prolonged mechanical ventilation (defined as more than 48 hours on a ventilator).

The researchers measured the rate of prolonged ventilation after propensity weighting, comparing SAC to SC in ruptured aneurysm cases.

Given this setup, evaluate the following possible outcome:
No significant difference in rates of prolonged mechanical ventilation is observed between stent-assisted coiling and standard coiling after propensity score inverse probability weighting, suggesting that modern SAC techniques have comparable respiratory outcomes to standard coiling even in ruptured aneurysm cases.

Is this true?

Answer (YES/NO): NO